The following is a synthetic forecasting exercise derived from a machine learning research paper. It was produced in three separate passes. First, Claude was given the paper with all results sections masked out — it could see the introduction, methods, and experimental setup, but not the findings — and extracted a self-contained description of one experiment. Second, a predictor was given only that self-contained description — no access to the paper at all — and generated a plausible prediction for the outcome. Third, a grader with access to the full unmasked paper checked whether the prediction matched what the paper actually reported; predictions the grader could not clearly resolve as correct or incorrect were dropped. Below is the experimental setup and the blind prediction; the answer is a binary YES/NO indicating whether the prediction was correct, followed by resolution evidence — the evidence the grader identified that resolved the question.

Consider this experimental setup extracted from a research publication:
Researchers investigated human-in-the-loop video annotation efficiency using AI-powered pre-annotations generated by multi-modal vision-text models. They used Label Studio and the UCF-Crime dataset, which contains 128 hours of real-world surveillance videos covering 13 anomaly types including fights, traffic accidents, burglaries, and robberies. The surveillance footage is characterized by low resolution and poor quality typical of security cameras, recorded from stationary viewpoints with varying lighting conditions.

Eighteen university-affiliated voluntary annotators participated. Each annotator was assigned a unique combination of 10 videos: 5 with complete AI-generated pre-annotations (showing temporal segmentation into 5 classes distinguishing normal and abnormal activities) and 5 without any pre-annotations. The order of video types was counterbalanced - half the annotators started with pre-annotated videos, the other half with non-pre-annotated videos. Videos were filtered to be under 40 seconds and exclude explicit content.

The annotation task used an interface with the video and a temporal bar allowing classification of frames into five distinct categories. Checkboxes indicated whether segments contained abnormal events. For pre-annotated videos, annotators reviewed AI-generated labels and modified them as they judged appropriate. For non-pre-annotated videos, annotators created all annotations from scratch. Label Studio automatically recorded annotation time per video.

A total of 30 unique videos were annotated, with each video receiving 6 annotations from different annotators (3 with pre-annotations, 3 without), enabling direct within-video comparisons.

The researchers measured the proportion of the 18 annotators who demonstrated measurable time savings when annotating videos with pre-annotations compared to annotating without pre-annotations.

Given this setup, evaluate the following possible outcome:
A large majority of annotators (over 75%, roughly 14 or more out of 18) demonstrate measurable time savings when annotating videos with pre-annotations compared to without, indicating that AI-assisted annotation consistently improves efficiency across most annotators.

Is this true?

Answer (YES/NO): NO